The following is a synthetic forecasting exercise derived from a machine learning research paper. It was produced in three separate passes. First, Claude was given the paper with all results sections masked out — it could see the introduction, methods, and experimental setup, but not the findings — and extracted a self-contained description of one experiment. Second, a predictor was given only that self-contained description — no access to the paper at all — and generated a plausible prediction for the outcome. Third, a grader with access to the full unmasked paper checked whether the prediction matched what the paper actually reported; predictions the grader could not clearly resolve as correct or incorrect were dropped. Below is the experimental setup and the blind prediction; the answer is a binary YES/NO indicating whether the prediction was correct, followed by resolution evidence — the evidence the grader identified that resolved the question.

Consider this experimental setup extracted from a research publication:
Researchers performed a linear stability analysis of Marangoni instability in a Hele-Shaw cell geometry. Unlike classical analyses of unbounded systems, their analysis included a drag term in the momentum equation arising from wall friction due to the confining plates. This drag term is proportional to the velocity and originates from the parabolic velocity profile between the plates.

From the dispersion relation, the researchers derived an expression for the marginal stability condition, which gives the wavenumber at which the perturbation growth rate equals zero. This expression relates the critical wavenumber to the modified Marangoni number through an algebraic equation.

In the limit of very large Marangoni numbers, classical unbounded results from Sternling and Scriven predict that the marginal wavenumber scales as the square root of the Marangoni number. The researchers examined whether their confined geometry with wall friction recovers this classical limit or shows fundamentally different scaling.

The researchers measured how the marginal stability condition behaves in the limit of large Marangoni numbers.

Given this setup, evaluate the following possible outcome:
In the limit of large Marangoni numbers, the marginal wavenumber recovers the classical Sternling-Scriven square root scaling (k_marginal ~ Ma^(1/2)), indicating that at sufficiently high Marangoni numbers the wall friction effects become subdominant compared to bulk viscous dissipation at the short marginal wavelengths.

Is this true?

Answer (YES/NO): YES